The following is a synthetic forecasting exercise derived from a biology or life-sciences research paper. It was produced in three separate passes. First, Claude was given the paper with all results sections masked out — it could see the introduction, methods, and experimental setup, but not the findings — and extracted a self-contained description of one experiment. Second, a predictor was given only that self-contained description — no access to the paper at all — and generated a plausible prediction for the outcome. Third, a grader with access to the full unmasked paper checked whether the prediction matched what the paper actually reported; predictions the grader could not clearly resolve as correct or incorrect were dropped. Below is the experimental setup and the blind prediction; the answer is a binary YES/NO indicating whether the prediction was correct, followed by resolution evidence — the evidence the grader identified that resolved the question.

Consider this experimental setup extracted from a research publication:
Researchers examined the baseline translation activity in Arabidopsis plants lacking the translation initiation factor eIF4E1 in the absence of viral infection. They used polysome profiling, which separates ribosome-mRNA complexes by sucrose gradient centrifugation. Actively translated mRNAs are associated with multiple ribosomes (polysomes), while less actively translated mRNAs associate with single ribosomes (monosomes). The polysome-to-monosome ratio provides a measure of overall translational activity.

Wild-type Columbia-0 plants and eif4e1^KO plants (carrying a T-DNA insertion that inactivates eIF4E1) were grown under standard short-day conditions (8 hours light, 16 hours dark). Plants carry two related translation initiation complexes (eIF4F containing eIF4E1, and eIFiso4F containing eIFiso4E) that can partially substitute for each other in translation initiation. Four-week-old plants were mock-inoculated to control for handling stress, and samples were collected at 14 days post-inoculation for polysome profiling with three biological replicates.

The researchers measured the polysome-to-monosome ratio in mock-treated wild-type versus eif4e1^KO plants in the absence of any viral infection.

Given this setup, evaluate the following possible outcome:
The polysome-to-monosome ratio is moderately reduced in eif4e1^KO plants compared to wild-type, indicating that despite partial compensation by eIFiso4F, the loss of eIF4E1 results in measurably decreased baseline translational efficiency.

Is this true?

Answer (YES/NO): NO